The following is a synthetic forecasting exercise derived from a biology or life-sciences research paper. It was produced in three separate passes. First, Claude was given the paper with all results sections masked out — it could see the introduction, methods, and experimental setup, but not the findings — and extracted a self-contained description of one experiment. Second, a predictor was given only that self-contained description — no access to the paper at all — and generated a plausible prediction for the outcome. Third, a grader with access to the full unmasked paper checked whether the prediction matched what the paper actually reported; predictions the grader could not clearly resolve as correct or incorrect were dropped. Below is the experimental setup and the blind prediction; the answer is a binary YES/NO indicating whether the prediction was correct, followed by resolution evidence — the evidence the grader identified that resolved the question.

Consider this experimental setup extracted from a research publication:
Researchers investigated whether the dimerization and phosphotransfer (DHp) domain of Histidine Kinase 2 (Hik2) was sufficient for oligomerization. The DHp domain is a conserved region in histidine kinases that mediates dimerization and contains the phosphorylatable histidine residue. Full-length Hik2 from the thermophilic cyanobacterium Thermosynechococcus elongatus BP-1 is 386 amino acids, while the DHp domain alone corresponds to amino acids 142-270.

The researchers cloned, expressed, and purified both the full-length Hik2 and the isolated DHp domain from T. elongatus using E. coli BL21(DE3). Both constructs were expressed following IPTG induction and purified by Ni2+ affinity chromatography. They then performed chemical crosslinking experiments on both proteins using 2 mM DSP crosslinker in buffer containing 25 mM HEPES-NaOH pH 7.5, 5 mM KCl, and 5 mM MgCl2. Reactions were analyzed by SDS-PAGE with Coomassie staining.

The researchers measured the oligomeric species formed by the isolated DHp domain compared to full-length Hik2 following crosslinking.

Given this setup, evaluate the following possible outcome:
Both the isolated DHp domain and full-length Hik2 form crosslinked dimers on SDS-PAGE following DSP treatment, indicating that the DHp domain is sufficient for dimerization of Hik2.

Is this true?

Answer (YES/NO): NO